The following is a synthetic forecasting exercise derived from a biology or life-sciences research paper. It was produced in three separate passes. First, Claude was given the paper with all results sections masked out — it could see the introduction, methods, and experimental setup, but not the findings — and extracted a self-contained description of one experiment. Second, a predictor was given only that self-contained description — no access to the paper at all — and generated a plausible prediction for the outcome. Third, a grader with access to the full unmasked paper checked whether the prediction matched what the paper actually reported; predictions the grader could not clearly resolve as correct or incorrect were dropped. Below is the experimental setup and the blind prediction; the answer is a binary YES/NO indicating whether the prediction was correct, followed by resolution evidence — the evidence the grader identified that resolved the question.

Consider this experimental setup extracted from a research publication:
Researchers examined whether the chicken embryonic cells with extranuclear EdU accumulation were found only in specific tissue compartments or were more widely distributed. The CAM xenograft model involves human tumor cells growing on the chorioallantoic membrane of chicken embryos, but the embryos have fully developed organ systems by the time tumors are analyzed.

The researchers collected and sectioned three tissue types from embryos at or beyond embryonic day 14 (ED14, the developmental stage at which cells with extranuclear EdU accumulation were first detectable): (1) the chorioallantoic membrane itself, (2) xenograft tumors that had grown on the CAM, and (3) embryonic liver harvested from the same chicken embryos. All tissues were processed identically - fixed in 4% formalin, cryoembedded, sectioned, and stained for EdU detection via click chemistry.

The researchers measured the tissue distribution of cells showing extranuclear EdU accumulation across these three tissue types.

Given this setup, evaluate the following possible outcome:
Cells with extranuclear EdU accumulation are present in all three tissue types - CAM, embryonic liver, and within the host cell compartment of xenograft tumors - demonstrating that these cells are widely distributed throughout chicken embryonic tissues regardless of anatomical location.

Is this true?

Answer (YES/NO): YES